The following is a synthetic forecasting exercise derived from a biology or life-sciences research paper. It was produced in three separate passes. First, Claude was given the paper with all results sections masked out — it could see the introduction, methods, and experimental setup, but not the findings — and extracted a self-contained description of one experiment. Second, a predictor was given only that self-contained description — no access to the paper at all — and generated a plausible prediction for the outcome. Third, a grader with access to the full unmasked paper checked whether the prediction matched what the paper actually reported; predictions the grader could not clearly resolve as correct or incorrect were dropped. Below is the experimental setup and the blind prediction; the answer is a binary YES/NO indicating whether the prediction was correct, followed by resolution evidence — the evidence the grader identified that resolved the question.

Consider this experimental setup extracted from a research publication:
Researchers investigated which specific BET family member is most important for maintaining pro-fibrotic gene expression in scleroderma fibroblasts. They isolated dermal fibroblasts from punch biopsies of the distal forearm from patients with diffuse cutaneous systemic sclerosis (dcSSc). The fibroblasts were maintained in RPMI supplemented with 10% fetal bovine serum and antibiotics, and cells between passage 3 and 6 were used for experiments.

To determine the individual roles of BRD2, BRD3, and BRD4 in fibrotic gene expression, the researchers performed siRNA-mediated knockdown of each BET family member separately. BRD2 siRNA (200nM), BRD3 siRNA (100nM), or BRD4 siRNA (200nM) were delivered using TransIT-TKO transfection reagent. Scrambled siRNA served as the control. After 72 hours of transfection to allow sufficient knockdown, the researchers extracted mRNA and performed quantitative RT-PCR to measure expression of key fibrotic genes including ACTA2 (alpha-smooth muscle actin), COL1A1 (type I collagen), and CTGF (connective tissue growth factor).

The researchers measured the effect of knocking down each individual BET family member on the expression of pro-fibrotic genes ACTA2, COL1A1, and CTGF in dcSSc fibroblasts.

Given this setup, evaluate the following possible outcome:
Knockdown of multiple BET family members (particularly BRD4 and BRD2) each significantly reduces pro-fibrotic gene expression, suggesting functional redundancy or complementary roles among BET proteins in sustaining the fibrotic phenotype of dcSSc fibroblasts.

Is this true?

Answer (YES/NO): NO